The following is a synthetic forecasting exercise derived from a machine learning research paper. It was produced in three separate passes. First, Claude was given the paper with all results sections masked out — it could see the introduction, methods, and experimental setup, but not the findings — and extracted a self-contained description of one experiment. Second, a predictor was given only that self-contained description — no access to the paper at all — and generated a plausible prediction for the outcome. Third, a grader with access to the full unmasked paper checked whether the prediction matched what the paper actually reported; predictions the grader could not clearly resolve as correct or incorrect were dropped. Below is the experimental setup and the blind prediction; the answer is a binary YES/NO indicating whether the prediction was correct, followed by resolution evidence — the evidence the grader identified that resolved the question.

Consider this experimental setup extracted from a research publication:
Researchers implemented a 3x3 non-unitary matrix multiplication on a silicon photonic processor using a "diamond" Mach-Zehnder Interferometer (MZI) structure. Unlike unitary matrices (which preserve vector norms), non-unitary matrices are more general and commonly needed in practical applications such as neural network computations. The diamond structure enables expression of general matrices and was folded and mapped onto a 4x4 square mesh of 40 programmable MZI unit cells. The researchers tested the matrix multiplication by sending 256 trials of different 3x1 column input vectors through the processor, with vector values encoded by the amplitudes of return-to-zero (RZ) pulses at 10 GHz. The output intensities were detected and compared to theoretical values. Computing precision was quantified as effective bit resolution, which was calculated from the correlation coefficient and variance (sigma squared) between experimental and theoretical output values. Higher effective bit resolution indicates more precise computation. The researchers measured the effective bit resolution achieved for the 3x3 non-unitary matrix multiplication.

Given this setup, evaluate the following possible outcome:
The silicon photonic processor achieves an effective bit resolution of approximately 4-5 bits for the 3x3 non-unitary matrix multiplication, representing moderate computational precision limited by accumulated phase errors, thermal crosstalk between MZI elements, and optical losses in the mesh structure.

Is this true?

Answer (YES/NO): NO